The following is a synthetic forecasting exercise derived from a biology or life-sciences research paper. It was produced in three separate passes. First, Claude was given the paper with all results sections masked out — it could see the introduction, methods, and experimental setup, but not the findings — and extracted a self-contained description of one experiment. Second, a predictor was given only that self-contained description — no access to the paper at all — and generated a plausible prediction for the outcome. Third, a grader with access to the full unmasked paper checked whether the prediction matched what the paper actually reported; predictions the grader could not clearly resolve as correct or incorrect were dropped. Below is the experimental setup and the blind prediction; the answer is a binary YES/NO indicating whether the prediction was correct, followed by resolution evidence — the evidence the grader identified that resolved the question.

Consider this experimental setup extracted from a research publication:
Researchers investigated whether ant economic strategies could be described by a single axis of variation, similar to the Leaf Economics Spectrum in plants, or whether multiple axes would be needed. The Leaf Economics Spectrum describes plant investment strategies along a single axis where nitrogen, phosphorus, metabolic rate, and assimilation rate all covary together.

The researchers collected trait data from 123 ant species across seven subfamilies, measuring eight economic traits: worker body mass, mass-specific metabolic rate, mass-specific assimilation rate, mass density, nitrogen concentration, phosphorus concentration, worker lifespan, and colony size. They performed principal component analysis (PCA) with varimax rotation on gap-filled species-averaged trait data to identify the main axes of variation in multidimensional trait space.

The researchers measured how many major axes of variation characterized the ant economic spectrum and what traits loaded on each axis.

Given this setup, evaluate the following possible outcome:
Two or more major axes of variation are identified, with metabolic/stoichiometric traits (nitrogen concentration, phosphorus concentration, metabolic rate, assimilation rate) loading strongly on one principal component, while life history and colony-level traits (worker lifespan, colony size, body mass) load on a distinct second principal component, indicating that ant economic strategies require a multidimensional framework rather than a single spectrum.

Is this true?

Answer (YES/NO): NO